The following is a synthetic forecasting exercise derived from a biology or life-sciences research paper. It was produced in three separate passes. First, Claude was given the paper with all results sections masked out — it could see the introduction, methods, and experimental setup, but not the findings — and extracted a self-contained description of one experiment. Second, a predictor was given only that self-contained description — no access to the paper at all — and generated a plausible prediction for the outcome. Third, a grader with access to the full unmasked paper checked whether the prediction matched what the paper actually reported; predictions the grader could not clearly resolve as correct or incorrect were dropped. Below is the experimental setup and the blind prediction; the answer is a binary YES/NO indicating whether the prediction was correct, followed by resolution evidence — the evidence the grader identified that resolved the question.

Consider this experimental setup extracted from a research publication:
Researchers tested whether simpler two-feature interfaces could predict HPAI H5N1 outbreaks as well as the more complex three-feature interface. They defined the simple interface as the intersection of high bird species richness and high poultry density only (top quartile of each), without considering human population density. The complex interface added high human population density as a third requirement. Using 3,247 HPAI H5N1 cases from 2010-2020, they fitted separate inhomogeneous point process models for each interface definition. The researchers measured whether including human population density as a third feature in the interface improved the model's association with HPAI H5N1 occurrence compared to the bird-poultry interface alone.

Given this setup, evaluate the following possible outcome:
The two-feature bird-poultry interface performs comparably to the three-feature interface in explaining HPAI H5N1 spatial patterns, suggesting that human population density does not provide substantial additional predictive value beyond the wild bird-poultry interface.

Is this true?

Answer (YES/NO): YES